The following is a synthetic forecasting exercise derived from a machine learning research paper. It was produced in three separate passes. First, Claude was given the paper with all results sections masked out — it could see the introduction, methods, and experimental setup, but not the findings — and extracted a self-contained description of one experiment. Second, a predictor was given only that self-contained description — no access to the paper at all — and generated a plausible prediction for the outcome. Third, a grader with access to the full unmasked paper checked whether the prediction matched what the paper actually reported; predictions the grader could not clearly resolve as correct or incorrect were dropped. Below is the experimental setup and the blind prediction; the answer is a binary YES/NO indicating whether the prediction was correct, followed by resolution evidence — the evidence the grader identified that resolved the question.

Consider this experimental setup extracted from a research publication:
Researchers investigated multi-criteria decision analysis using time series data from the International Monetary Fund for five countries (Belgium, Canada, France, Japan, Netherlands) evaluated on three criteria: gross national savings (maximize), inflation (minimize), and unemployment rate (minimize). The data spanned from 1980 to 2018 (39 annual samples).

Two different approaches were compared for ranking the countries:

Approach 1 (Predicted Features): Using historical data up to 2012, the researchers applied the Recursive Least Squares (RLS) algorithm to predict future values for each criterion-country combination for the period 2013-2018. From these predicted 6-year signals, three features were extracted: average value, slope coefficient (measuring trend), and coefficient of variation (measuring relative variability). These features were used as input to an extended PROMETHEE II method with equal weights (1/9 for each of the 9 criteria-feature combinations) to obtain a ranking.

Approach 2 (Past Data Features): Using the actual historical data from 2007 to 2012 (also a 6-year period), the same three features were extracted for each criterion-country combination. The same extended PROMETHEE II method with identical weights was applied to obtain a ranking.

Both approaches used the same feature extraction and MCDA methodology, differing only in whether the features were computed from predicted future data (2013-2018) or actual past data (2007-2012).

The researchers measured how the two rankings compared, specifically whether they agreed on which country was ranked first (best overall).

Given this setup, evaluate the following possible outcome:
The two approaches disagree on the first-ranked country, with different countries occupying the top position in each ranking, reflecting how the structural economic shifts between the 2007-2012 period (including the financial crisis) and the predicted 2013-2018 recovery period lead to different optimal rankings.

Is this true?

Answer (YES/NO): NO